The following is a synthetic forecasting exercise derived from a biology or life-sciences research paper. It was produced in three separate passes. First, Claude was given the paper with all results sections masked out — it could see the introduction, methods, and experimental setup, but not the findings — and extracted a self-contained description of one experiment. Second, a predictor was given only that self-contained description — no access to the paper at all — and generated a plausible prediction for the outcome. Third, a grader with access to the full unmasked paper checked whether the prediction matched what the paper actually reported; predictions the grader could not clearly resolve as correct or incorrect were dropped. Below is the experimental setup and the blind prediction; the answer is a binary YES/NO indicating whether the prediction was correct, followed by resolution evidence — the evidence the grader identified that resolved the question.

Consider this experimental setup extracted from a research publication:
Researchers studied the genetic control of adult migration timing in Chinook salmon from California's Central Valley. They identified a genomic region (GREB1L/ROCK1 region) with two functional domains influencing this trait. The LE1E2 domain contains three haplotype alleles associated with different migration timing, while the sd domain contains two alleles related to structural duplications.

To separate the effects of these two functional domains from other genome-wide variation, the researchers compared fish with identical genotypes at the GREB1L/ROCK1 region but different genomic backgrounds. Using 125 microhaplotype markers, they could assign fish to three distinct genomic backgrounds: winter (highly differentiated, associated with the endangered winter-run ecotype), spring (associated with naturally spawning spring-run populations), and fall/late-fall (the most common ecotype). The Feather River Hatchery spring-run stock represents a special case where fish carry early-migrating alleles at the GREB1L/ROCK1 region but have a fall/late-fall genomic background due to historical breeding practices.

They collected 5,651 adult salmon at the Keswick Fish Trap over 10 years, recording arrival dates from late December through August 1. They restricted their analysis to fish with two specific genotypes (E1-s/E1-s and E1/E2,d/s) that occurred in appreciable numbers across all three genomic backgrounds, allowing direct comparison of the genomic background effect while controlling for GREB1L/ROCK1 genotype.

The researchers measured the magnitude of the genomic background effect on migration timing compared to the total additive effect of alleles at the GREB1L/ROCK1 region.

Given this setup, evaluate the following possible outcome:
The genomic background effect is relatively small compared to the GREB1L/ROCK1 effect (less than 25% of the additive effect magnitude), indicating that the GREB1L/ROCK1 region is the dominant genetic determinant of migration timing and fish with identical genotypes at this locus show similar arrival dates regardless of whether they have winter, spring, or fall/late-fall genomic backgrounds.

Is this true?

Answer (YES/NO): NO